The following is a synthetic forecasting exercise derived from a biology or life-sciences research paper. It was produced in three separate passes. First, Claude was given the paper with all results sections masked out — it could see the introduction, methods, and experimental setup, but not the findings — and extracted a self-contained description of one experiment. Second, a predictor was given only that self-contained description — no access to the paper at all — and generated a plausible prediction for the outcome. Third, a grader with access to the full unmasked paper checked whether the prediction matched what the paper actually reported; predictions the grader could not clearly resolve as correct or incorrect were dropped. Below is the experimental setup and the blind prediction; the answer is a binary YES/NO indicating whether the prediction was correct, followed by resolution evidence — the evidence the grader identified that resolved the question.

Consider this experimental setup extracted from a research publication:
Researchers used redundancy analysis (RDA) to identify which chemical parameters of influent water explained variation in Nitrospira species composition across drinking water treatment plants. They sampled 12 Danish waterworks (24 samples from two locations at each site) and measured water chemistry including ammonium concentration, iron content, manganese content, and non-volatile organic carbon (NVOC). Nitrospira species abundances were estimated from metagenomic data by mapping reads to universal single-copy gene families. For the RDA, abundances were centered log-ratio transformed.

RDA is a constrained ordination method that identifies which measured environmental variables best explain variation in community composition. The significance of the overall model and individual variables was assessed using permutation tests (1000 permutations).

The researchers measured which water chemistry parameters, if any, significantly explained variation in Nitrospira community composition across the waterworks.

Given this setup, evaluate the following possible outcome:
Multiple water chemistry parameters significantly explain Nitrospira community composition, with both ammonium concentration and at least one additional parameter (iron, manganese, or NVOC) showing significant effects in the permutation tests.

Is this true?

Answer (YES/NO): NO